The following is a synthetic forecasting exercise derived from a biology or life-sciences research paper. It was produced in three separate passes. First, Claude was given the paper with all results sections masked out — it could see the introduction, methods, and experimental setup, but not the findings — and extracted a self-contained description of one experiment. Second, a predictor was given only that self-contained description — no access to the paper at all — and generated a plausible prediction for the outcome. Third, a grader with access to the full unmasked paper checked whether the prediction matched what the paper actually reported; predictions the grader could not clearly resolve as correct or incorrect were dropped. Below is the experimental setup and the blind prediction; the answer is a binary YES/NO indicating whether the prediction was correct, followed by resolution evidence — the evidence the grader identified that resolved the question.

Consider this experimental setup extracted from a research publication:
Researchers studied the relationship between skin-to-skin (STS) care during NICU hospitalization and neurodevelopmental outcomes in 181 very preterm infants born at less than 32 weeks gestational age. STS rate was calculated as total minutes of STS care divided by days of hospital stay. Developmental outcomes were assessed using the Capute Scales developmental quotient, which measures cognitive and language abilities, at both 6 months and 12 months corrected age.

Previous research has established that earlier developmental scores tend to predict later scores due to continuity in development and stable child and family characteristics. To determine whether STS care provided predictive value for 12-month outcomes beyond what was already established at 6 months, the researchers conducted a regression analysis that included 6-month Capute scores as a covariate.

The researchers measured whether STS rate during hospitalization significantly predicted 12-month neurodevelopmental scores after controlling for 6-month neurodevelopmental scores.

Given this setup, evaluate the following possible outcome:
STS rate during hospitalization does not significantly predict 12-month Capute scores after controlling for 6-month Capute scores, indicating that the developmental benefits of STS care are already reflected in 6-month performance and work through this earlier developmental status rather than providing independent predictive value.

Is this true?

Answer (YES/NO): NO